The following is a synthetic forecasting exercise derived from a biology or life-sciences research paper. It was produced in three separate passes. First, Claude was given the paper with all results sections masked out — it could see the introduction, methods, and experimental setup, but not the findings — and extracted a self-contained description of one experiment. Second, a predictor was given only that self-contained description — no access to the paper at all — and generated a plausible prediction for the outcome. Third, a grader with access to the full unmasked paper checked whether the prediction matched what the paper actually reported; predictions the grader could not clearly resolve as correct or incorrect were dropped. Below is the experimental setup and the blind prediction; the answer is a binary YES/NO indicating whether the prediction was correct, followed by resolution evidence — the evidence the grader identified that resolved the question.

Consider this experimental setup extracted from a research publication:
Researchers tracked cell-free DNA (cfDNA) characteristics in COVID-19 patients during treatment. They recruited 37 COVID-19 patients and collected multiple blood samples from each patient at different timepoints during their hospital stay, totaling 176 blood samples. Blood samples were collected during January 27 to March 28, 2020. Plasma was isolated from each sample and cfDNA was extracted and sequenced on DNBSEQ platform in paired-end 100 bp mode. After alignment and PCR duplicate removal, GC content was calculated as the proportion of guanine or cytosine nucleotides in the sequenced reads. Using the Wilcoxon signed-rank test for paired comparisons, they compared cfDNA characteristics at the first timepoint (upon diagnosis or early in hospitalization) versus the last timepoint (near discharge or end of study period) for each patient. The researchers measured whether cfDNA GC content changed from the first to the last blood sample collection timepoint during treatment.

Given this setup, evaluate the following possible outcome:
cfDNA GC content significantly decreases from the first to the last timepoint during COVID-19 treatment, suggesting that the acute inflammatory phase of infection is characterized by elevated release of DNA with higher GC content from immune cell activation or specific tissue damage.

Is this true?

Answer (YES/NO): NO